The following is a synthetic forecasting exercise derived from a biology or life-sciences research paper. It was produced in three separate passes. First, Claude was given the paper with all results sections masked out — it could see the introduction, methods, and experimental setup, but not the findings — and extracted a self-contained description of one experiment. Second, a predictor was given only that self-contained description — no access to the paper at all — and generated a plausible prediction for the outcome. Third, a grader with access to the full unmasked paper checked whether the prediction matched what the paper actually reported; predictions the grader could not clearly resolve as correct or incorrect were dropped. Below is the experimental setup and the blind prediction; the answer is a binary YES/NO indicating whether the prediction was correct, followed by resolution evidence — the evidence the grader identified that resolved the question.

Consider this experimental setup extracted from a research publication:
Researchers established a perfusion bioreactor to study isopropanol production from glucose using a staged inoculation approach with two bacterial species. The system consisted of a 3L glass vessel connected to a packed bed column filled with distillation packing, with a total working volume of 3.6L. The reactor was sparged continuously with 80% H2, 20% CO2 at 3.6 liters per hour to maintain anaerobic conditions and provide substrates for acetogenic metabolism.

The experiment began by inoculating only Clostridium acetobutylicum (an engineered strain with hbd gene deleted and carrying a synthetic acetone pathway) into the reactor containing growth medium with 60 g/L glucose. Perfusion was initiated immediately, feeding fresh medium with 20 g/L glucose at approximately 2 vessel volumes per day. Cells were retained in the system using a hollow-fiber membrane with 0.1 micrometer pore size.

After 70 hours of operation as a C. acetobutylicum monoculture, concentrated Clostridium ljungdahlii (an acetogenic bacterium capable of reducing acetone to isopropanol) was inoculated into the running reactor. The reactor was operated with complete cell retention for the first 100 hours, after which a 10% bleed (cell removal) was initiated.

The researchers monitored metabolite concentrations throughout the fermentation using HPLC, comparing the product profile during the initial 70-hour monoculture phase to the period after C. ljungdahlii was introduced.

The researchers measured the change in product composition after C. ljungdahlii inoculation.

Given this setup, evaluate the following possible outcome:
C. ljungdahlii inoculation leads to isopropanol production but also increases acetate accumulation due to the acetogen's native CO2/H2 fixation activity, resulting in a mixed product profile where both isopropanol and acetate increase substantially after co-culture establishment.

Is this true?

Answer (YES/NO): YES